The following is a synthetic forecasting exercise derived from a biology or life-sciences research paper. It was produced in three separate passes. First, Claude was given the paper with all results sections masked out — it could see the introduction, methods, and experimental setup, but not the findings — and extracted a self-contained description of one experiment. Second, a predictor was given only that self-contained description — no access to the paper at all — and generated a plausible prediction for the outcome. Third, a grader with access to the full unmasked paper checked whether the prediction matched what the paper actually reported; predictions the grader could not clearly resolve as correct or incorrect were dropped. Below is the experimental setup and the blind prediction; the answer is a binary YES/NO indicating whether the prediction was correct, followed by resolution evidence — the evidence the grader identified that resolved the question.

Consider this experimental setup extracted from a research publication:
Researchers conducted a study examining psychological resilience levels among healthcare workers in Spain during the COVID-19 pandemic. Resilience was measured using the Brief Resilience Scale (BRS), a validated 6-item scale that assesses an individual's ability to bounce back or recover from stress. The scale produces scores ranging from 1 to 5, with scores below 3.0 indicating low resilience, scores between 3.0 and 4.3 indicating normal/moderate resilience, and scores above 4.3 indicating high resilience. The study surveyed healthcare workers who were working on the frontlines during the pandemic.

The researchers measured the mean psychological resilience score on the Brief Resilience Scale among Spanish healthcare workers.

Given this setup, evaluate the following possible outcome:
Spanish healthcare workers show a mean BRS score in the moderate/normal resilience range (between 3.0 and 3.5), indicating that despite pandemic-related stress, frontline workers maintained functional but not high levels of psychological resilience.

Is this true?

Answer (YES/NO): YES